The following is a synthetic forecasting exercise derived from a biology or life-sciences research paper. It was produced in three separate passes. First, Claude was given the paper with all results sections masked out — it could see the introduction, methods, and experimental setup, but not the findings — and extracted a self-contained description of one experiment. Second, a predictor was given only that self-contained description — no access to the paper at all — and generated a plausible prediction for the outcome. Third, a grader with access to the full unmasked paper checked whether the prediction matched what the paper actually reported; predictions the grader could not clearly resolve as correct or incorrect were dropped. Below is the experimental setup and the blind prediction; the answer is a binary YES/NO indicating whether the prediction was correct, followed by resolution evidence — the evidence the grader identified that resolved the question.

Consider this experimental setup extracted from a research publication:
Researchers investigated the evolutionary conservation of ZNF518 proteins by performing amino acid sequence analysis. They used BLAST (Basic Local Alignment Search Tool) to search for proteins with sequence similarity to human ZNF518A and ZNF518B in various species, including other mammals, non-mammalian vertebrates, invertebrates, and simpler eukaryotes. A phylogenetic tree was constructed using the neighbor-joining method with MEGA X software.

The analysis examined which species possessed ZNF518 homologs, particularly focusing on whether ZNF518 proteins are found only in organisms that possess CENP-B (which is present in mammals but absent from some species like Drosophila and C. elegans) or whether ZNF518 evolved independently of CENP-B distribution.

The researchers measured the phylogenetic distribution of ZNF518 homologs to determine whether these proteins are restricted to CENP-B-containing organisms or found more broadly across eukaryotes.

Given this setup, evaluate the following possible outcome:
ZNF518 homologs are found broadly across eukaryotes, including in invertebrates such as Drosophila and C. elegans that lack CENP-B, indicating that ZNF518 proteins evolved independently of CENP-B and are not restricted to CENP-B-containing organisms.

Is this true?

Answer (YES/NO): NO